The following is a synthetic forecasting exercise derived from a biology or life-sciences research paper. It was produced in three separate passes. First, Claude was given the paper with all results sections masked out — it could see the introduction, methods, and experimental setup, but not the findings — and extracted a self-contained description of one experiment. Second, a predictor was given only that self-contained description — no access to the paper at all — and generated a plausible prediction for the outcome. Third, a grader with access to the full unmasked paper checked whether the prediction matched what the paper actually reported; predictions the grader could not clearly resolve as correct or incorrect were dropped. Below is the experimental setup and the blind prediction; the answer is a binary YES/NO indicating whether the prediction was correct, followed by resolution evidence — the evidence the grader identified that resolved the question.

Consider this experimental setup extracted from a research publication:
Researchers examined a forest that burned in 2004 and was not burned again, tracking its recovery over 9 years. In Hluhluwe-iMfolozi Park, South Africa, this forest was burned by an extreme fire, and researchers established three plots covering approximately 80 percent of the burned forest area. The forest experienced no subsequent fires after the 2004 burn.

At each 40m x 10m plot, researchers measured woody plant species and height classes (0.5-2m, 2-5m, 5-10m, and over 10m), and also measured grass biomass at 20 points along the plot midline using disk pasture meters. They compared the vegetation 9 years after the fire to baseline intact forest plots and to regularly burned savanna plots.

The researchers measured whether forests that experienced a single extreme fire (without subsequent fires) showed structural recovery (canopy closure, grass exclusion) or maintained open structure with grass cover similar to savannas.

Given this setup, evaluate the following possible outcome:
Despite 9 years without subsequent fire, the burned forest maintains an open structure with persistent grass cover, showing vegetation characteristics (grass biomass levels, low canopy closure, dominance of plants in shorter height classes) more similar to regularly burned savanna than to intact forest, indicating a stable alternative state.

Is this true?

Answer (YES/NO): NO